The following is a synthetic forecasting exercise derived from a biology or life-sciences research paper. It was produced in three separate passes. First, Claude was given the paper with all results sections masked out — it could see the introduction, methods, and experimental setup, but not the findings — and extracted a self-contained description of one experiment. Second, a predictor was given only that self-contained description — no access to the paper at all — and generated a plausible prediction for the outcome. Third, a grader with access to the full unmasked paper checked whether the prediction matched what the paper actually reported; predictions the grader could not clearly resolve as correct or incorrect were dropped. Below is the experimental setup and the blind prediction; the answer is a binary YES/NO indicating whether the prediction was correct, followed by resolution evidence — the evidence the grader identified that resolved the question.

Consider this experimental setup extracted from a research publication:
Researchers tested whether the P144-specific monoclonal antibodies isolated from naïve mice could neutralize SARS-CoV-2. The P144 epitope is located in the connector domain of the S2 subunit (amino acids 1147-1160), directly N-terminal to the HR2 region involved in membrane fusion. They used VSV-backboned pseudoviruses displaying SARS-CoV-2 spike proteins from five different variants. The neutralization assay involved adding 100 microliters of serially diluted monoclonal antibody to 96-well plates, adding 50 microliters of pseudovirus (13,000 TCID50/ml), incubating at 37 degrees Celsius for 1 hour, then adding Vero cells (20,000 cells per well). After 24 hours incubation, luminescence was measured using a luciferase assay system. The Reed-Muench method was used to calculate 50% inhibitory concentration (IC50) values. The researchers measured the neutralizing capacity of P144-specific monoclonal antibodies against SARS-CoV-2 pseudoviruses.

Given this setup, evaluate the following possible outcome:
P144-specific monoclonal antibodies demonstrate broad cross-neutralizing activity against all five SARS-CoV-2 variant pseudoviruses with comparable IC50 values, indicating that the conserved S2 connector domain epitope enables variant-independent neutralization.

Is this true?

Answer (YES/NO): NO